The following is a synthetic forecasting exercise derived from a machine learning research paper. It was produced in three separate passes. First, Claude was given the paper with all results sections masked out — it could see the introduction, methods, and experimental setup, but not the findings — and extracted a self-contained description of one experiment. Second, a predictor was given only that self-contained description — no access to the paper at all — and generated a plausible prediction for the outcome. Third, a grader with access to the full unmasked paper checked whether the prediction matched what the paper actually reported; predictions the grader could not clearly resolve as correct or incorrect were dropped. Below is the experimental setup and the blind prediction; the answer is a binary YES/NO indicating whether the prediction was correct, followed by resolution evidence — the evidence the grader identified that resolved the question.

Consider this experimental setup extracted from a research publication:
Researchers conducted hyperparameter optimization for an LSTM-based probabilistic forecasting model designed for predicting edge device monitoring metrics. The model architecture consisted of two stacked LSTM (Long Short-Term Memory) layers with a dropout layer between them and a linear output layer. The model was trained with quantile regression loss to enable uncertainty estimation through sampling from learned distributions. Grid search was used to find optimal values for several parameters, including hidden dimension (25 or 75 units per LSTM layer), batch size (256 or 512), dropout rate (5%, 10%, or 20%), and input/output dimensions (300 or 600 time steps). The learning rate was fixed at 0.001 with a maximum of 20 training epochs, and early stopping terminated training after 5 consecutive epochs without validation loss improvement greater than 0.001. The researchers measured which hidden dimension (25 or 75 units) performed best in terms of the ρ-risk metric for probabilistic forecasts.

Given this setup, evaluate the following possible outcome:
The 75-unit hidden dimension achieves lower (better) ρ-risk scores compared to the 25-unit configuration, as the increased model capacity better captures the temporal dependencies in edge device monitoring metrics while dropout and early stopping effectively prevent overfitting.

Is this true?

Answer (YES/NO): YES